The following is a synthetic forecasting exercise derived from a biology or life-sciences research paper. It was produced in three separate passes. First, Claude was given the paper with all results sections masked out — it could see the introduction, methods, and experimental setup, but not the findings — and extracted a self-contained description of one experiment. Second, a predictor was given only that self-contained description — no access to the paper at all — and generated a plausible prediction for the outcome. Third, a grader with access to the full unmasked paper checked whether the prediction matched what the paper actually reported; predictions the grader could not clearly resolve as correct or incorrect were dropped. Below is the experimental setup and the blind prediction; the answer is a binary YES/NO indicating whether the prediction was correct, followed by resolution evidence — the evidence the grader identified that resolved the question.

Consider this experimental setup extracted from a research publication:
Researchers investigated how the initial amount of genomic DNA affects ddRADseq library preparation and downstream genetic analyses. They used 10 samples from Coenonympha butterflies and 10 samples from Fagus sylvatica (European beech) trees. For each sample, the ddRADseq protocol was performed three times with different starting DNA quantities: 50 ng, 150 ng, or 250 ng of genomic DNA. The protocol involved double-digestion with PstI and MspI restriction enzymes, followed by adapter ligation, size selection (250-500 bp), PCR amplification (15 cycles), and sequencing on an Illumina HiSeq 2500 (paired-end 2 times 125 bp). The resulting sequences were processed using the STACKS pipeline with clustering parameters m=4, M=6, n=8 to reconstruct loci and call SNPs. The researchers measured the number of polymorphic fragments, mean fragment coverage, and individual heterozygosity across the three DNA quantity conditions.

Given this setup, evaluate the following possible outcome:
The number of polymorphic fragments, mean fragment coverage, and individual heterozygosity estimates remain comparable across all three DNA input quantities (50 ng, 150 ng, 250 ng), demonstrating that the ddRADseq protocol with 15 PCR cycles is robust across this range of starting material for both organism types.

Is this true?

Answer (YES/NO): NO